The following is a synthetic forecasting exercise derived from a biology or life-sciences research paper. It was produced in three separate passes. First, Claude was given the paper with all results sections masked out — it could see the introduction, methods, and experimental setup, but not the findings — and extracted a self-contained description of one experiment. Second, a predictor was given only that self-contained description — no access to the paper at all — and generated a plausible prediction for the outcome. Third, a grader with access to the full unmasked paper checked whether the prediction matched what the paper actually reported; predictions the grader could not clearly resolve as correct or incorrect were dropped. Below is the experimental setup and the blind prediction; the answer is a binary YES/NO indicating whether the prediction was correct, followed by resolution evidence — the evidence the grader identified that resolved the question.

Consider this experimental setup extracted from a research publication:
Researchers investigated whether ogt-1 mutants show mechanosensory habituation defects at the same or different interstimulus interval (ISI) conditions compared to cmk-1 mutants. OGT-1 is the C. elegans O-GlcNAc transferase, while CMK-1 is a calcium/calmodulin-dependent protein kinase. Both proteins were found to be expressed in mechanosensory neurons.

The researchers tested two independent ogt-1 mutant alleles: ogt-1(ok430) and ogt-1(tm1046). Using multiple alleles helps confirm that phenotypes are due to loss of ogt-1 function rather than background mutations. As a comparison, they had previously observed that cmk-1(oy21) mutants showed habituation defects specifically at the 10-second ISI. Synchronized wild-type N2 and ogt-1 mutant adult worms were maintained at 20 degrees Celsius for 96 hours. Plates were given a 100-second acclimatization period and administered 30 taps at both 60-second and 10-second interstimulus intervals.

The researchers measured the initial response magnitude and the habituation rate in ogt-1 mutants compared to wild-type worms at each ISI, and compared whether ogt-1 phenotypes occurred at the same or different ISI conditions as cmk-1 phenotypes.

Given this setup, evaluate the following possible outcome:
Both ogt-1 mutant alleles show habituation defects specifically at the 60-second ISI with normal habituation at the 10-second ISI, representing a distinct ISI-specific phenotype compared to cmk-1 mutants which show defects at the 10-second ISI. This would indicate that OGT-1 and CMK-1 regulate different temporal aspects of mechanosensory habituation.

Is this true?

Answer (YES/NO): NO